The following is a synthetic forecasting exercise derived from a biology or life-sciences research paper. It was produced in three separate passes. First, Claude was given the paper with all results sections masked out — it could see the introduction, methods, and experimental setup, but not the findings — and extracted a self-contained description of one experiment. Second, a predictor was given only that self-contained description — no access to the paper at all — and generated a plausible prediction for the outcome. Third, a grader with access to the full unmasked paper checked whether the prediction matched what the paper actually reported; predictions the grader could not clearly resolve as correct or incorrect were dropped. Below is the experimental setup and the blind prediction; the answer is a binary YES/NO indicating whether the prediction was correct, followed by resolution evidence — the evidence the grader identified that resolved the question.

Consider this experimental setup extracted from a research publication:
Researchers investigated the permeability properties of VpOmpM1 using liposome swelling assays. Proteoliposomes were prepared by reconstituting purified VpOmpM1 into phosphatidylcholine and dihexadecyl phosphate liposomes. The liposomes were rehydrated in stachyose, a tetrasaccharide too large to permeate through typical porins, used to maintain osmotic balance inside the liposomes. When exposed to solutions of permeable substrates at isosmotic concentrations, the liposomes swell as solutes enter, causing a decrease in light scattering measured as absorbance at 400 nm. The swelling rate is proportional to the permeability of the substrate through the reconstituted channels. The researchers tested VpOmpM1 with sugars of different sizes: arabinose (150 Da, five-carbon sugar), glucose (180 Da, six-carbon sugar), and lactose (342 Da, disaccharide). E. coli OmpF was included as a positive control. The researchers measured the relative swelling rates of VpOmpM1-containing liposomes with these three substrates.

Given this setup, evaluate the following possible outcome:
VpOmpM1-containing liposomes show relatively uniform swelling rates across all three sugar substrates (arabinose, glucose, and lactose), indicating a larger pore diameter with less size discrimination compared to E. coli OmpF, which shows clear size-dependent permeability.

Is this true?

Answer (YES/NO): NO